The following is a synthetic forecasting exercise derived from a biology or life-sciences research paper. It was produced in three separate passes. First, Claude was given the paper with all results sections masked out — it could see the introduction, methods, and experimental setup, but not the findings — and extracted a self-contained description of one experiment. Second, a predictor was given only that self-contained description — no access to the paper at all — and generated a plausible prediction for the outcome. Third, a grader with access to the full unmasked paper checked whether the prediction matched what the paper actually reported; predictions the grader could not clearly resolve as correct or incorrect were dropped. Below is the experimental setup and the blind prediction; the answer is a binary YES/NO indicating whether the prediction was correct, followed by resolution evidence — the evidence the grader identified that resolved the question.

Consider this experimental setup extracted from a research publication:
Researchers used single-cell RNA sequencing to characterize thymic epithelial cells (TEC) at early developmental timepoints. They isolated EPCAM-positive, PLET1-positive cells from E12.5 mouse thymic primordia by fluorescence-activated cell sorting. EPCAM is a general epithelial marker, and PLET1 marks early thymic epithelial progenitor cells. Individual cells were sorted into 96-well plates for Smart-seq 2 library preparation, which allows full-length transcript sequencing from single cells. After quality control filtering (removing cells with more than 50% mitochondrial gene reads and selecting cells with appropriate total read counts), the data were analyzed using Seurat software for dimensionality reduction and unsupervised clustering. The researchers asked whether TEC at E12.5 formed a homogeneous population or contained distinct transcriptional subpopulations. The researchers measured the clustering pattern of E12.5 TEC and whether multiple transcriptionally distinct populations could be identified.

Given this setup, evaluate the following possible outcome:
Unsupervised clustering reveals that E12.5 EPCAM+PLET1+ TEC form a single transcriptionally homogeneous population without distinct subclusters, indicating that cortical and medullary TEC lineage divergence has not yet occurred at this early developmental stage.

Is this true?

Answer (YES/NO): NO